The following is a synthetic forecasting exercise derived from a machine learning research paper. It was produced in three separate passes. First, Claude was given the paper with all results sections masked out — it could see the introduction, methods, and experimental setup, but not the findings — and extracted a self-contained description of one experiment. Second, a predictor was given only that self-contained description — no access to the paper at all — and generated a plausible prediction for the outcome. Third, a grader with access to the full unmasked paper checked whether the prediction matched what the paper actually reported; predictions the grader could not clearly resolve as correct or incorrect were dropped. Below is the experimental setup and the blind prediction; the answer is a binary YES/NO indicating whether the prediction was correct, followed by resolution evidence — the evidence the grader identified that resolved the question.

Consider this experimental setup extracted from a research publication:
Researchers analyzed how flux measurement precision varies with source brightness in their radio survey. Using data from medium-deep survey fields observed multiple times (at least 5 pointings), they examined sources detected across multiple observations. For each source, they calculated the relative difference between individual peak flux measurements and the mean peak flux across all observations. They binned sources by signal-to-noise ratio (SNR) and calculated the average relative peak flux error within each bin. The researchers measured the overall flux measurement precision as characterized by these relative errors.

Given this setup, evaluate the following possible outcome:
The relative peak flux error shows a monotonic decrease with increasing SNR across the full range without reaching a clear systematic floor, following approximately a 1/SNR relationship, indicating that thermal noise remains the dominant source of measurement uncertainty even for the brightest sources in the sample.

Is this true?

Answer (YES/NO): NO